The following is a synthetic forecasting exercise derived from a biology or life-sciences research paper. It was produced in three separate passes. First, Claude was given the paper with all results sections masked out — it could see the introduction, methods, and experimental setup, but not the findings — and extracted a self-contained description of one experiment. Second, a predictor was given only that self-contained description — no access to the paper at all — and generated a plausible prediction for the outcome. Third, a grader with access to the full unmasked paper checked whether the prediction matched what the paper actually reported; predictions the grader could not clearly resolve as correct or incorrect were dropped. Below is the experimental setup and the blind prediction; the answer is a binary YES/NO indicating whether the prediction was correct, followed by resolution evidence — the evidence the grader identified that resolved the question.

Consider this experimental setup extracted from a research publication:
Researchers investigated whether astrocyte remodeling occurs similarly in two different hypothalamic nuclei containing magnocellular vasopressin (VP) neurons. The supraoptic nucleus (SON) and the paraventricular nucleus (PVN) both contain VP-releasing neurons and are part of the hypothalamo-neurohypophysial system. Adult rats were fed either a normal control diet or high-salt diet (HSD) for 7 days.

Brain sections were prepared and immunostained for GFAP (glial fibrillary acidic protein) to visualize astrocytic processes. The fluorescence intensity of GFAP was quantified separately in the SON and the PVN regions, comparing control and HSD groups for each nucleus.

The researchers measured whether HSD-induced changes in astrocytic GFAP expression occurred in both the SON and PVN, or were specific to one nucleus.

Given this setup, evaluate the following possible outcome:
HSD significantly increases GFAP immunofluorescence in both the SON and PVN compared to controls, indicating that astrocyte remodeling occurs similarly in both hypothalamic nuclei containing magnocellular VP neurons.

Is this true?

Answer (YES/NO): NO